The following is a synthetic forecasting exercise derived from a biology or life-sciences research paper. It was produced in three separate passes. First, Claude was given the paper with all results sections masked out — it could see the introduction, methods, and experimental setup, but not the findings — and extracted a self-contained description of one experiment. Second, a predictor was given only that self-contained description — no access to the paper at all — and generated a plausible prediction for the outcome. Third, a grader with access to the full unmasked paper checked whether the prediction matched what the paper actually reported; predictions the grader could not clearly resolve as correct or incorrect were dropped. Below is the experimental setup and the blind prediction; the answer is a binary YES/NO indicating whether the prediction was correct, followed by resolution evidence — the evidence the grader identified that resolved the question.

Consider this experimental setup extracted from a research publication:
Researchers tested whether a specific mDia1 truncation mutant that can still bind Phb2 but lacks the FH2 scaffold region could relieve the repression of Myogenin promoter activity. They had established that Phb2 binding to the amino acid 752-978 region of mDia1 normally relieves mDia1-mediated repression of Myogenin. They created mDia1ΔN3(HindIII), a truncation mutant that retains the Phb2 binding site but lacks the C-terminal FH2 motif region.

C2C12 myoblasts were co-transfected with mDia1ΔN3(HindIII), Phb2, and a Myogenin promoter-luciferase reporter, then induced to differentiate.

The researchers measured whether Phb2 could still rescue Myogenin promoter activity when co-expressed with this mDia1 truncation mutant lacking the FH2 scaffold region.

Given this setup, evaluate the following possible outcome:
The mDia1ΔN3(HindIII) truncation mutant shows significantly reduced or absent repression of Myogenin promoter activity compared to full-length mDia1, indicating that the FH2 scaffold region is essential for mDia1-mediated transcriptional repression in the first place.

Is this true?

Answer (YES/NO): YES